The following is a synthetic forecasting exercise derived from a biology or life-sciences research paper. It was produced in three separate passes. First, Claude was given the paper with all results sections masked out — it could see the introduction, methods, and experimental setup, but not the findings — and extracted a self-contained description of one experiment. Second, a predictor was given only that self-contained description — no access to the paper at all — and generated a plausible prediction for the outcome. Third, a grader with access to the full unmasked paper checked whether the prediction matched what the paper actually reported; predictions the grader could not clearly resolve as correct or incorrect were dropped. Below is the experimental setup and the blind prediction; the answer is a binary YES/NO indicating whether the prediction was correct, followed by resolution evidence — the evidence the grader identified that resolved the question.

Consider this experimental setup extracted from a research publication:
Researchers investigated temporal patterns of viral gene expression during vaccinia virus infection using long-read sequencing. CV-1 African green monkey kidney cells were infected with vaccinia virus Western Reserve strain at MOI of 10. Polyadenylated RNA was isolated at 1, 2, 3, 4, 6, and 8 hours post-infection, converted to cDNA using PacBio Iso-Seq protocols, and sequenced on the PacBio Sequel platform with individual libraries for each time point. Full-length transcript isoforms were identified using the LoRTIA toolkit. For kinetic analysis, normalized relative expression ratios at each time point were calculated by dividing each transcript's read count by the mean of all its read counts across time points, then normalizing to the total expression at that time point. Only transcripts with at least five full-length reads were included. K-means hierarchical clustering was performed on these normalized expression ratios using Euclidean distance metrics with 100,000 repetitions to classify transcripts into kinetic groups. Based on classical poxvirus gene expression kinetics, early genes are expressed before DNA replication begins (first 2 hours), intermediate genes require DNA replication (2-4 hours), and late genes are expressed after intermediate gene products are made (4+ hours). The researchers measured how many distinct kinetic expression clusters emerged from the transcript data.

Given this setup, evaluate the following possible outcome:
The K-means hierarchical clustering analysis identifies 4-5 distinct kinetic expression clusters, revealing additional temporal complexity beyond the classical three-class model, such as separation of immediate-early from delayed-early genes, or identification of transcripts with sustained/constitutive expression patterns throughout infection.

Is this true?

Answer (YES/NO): YES